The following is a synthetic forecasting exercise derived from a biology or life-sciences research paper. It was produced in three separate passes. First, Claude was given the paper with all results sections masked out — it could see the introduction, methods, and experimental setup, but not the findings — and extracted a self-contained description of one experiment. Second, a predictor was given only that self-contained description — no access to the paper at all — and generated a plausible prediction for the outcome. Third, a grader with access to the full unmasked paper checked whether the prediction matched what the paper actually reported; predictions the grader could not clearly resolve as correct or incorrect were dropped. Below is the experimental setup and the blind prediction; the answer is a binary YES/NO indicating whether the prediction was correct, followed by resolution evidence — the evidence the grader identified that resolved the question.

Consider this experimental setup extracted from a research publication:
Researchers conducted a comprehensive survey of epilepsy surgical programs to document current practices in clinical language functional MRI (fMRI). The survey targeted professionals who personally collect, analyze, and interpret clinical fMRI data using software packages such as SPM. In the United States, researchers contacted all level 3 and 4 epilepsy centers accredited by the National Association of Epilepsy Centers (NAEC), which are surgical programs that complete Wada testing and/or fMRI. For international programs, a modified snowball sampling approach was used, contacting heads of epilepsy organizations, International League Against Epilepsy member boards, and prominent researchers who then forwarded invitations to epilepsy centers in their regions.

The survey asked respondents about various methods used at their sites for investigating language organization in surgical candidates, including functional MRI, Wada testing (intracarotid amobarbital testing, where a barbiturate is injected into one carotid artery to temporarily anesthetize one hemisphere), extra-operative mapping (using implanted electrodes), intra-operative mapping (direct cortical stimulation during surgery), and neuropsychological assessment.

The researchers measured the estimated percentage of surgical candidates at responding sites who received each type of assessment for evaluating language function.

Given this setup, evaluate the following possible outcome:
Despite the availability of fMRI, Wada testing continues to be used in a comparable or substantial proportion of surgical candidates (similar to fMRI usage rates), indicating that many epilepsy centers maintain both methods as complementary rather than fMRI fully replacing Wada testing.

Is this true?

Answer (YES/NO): NO